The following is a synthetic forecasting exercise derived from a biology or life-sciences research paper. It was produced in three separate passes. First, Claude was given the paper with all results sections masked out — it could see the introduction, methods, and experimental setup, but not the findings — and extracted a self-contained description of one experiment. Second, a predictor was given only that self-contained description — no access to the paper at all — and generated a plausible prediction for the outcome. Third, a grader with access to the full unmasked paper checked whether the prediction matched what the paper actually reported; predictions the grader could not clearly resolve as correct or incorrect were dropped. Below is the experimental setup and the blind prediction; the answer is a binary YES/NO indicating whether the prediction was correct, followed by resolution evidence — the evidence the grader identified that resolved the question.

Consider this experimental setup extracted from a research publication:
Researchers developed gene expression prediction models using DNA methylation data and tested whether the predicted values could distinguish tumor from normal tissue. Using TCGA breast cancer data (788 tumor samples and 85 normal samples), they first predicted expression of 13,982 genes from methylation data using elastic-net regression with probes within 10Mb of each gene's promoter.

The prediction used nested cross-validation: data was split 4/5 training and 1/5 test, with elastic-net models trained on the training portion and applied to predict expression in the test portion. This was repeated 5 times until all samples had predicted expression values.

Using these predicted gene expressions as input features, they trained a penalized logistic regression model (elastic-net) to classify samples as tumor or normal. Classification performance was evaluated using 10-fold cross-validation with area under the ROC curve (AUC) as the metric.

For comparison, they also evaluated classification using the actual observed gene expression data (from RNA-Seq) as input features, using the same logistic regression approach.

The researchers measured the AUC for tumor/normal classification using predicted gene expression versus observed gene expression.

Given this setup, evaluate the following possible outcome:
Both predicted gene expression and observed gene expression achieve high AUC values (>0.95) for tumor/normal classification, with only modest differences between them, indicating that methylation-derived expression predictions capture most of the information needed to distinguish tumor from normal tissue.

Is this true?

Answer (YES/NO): YES